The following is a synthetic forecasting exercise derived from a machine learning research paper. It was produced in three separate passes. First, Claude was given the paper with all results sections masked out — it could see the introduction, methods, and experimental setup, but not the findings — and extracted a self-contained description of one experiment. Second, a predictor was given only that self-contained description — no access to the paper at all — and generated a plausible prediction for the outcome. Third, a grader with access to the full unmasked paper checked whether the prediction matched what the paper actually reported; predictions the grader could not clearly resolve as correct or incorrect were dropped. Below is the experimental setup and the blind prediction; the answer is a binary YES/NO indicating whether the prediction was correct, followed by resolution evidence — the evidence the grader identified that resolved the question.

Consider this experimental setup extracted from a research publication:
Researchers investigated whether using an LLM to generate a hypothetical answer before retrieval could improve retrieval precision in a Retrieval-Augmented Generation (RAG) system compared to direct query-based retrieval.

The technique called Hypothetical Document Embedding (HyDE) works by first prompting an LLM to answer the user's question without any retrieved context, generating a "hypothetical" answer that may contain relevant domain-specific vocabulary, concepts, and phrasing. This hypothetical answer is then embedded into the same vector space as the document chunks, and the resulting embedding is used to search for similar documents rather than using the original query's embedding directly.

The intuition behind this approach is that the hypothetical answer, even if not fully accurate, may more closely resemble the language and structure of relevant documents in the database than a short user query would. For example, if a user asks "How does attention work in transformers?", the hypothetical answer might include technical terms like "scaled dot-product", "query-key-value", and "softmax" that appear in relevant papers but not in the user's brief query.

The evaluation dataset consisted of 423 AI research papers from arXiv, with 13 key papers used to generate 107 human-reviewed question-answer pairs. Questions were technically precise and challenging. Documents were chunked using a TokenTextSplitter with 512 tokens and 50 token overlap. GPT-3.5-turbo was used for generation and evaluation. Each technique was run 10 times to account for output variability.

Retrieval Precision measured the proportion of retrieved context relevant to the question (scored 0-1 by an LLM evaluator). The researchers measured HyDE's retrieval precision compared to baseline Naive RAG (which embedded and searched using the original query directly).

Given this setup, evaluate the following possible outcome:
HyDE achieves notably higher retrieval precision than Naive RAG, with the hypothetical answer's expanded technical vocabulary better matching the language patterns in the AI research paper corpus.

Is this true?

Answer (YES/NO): YES